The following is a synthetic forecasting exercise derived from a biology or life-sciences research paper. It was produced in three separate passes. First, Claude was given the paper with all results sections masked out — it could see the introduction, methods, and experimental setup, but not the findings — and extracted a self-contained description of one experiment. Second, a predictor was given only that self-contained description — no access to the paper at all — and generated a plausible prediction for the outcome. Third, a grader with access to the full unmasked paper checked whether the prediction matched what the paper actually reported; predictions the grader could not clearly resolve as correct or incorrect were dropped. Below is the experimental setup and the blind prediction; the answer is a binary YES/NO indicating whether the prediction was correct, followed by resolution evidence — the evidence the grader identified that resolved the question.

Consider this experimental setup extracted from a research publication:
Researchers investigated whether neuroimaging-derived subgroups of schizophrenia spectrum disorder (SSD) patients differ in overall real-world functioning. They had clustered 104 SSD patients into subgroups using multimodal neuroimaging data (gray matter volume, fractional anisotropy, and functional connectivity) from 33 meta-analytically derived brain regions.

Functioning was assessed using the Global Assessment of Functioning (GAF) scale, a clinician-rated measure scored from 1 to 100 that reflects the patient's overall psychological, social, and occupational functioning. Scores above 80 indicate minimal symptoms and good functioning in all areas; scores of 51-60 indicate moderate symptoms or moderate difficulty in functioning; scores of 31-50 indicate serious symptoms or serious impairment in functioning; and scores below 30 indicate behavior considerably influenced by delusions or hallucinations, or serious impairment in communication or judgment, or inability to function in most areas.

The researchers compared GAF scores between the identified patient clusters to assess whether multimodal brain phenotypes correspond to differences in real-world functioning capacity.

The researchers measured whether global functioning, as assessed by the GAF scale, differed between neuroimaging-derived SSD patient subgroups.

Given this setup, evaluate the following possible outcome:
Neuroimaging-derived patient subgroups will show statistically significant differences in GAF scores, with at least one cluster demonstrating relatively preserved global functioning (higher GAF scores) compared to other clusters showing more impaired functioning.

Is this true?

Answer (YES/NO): YES